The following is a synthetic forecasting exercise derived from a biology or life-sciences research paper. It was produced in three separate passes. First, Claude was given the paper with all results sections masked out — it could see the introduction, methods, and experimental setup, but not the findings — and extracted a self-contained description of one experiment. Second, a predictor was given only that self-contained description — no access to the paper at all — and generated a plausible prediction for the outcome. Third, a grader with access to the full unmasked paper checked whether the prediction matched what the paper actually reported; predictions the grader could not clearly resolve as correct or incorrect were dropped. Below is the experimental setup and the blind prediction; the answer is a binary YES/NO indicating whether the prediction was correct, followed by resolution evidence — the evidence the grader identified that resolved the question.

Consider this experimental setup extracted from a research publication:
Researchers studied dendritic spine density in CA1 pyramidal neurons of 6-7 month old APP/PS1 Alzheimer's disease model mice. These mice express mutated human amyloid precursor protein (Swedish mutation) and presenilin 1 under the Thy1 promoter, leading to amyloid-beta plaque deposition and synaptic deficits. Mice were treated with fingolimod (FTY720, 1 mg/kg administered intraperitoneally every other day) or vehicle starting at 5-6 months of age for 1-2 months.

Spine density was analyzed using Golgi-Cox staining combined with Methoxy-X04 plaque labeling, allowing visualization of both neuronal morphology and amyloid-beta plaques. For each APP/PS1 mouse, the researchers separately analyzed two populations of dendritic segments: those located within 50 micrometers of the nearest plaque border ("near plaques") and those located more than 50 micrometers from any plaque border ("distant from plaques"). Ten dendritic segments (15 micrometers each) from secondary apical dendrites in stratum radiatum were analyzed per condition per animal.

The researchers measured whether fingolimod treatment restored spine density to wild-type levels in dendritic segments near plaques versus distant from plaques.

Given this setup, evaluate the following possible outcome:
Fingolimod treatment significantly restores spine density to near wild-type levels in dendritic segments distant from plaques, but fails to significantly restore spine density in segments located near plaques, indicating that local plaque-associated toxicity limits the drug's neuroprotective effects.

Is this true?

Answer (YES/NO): NO